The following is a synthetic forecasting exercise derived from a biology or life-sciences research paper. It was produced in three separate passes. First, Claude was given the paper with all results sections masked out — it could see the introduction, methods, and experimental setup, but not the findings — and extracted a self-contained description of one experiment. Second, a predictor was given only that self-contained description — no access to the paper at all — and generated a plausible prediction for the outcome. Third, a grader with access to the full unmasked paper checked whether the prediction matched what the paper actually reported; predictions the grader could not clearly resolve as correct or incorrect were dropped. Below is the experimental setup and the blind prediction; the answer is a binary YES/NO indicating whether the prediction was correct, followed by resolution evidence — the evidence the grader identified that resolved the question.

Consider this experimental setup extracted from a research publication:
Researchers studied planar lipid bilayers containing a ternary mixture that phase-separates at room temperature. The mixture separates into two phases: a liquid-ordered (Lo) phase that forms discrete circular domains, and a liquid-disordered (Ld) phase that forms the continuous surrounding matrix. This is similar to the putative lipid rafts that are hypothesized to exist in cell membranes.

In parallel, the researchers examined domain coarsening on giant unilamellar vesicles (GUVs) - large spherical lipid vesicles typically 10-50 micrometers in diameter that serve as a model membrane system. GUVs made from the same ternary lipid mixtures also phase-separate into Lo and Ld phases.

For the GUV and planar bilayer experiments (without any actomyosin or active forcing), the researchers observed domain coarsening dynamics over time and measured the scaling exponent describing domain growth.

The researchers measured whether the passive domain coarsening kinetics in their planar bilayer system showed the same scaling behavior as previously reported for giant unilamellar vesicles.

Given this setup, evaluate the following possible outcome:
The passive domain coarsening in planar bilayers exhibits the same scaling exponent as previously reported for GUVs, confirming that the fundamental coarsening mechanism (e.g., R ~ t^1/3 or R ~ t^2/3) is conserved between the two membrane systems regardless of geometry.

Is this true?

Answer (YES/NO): YES